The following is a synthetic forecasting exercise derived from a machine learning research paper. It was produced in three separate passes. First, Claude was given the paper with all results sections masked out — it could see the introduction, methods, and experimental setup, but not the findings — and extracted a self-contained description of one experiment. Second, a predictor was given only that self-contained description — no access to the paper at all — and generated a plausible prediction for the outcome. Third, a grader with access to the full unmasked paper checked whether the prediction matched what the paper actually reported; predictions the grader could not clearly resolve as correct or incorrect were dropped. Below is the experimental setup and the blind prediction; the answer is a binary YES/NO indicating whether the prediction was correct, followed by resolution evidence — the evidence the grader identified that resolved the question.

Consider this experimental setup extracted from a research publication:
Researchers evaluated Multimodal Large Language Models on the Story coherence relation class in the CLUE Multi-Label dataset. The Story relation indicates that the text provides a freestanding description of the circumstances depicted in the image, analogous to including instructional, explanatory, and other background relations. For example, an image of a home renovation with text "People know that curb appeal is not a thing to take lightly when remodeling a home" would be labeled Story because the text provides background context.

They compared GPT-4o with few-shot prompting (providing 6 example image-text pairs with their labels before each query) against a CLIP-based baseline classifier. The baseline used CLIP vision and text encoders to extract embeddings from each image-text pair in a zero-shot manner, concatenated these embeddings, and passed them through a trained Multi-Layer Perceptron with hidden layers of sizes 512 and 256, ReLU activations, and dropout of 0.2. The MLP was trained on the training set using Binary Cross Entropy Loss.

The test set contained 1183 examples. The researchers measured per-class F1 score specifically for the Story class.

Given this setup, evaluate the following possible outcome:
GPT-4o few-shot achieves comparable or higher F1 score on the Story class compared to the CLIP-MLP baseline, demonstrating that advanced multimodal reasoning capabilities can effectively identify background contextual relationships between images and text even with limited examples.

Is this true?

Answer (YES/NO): NO